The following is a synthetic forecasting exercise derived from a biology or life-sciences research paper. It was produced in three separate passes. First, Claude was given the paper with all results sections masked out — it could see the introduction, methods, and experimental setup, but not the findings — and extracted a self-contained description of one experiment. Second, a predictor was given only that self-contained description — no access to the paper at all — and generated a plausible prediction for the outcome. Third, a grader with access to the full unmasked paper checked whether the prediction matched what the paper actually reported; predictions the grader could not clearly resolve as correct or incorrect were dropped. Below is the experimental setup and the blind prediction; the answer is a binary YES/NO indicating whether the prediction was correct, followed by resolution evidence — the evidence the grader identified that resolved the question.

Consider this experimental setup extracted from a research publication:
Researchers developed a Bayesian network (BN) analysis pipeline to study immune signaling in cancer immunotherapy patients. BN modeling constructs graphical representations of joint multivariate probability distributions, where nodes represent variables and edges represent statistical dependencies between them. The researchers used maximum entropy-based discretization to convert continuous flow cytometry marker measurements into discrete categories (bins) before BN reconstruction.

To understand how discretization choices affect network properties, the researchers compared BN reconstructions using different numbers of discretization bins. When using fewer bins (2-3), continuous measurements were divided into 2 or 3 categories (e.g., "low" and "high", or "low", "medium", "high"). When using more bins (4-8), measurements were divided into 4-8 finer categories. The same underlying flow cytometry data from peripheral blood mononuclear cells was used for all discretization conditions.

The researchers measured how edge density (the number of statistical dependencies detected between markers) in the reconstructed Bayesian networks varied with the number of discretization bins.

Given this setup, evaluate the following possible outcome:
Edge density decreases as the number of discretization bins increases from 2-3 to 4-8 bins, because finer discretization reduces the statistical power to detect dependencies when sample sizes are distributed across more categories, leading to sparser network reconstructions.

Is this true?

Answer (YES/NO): YES